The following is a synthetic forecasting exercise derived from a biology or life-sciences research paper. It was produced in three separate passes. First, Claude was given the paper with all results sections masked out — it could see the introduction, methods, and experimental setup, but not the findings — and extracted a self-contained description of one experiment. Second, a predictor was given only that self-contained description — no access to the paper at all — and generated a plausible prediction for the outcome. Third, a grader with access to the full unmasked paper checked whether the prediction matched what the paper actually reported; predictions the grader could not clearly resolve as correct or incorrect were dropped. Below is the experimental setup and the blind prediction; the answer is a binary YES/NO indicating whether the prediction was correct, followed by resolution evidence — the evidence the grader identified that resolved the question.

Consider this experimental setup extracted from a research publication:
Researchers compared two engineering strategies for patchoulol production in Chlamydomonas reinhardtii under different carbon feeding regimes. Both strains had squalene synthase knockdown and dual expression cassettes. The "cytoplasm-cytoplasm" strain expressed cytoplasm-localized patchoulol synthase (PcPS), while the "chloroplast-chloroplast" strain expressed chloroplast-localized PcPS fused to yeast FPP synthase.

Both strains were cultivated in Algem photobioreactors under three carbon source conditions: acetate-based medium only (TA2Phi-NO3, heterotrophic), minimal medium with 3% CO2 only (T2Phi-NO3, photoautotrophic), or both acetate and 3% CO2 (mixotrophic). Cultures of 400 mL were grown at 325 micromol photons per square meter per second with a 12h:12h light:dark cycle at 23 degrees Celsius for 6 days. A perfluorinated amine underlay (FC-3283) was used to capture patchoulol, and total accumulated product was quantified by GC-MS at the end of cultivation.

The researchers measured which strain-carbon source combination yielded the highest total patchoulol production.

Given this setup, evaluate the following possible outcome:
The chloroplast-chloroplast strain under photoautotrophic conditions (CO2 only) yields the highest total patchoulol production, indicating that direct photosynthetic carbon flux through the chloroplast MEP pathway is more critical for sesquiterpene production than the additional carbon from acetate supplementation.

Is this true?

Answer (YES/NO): YES